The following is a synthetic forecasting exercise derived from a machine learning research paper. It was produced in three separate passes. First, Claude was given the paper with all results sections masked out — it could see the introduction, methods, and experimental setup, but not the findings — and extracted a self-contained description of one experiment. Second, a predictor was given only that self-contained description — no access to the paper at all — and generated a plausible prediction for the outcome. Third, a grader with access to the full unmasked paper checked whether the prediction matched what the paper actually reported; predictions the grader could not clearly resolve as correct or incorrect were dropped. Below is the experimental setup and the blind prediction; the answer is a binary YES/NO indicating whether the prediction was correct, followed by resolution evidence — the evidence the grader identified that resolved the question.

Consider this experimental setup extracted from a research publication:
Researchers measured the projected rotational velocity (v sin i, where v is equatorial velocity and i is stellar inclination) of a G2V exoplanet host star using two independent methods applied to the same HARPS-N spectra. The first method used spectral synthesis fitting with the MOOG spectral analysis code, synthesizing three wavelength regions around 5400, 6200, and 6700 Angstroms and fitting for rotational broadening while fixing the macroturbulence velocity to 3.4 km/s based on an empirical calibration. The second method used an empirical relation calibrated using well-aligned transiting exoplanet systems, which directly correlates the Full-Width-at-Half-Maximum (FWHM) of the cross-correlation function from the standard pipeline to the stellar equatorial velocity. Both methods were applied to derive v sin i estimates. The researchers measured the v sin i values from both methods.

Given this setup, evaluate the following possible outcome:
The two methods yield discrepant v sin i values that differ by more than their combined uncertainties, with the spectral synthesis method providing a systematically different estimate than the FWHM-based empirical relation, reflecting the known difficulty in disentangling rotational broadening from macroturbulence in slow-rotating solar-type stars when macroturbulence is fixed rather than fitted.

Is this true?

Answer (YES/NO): NO